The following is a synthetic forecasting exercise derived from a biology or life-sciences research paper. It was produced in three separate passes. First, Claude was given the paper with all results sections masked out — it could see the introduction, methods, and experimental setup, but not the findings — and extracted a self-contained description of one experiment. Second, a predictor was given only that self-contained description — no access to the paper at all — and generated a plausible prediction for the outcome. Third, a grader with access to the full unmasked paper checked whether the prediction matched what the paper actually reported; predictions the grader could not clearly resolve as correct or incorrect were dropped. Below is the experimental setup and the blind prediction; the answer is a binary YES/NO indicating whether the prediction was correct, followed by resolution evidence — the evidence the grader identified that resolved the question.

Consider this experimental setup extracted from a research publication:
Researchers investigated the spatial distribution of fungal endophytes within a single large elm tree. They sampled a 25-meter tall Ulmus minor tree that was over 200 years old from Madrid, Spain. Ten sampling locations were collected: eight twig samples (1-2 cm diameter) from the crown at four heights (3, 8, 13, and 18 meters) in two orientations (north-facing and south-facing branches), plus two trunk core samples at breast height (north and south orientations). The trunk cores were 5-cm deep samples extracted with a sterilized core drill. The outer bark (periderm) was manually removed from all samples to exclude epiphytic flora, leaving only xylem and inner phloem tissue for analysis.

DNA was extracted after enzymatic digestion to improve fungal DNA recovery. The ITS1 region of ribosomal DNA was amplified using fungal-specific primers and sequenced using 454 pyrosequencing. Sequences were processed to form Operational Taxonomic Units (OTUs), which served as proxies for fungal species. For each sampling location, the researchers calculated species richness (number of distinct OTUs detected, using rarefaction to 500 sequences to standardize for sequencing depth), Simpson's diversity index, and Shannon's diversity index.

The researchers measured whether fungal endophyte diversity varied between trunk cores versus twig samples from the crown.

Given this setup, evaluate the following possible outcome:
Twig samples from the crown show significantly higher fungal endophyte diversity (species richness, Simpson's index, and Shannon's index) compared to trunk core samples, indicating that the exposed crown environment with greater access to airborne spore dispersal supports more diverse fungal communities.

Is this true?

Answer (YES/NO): NO